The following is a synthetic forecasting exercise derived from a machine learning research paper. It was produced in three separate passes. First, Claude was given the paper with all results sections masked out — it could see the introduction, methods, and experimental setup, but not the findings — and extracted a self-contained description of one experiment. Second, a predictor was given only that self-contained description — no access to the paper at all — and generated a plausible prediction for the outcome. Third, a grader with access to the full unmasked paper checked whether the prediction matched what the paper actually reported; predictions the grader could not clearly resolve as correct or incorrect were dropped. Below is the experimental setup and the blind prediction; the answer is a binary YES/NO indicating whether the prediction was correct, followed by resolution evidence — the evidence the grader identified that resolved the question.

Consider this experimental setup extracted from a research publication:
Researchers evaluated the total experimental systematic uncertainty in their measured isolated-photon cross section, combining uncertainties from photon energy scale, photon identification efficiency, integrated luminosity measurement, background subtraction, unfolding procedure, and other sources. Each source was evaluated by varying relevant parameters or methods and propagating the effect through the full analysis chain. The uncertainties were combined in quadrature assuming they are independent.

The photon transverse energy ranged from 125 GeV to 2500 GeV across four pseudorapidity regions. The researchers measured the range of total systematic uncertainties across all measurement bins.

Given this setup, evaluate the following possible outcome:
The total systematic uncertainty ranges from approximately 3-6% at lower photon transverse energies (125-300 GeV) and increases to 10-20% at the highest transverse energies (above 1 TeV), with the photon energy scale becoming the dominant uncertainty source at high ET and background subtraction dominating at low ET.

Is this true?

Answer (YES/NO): NO